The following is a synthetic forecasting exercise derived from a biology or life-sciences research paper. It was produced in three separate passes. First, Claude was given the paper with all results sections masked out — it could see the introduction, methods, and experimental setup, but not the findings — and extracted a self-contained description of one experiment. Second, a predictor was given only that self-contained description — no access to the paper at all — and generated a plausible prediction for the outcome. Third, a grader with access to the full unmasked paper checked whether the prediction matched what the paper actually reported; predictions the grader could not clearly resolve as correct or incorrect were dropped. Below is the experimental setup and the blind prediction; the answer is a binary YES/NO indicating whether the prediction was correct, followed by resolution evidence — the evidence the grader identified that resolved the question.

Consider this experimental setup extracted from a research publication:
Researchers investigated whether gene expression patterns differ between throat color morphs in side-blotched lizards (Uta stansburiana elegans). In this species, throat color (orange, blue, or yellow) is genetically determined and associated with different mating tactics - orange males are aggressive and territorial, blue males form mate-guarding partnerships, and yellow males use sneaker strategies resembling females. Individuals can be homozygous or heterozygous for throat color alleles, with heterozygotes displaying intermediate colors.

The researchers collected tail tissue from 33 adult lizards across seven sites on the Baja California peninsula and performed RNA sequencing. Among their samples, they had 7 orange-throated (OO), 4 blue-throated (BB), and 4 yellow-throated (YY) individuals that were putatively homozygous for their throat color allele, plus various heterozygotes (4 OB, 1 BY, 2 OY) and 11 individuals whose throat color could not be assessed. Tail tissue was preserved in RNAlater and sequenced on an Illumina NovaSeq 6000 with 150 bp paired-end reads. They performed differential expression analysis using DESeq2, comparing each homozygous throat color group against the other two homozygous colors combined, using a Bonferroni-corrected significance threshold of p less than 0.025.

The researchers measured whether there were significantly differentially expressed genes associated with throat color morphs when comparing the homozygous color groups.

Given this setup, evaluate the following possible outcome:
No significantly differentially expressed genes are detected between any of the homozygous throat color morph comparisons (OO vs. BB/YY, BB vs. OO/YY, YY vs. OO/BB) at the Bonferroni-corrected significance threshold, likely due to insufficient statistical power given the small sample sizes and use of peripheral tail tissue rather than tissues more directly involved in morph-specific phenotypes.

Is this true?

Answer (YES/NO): NO